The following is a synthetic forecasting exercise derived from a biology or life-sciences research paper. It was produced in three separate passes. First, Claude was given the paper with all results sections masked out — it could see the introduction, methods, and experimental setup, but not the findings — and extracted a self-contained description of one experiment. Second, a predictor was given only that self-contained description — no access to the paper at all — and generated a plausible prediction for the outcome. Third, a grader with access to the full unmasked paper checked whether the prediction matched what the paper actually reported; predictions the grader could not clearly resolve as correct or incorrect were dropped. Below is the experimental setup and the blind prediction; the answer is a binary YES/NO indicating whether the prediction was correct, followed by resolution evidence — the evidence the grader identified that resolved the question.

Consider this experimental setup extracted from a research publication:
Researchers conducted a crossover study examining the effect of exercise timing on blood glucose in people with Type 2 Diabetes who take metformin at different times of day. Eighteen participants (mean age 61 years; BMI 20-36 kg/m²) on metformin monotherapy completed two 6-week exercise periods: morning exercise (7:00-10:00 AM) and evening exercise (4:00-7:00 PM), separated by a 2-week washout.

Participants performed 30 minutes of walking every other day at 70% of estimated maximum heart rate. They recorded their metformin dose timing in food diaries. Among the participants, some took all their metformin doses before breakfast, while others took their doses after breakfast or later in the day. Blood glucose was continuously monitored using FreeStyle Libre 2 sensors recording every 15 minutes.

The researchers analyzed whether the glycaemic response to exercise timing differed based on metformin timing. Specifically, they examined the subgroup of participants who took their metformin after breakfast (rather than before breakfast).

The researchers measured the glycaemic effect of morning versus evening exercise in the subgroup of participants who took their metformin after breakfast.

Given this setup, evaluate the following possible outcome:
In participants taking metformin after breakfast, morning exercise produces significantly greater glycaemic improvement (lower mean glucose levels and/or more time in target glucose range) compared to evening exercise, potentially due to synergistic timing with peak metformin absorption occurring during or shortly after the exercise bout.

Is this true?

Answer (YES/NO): NO